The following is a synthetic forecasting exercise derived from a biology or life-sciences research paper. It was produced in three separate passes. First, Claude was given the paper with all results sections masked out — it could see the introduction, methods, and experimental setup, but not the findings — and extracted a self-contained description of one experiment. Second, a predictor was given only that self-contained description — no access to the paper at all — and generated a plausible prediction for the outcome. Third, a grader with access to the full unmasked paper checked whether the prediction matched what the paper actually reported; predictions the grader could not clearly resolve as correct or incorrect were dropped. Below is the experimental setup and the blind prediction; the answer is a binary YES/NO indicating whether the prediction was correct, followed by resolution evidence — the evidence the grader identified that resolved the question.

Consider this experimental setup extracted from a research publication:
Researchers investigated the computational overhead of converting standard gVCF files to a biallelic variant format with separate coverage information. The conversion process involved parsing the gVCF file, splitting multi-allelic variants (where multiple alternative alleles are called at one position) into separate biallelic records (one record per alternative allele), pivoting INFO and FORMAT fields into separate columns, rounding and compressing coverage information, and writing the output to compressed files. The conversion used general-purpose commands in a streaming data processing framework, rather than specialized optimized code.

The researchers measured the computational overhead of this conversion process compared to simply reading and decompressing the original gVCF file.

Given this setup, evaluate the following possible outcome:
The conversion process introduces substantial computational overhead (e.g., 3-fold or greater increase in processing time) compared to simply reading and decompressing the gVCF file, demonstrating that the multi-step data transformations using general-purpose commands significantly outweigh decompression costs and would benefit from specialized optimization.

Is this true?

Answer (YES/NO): YES